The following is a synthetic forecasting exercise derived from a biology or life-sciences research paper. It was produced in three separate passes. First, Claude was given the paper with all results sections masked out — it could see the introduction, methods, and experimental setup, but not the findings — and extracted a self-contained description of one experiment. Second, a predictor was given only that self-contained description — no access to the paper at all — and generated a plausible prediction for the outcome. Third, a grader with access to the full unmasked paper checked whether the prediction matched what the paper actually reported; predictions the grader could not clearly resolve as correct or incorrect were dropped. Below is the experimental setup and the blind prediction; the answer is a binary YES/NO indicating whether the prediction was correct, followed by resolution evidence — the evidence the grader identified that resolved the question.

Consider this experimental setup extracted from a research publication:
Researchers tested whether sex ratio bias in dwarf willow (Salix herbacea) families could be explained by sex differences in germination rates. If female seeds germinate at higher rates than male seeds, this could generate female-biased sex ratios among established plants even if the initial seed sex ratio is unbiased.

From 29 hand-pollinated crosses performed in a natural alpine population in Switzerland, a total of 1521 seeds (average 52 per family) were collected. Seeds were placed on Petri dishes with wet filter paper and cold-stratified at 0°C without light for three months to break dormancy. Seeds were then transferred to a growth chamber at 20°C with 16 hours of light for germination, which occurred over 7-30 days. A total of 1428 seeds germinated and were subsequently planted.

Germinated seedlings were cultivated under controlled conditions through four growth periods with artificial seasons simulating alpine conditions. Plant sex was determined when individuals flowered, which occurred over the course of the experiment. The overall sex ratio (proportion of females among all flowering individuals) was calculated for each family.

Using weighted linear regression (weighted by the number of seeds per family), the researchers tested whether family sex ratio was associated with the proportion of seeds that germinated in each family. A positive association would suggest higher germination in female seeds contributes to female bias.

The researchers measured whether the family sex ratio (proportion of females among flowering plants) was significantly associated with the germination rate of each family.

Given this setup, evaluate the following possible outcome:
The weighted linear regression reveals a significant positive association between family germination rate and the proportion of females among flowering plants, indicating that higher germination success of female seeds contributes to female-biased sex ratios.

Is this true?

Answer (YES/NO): NO